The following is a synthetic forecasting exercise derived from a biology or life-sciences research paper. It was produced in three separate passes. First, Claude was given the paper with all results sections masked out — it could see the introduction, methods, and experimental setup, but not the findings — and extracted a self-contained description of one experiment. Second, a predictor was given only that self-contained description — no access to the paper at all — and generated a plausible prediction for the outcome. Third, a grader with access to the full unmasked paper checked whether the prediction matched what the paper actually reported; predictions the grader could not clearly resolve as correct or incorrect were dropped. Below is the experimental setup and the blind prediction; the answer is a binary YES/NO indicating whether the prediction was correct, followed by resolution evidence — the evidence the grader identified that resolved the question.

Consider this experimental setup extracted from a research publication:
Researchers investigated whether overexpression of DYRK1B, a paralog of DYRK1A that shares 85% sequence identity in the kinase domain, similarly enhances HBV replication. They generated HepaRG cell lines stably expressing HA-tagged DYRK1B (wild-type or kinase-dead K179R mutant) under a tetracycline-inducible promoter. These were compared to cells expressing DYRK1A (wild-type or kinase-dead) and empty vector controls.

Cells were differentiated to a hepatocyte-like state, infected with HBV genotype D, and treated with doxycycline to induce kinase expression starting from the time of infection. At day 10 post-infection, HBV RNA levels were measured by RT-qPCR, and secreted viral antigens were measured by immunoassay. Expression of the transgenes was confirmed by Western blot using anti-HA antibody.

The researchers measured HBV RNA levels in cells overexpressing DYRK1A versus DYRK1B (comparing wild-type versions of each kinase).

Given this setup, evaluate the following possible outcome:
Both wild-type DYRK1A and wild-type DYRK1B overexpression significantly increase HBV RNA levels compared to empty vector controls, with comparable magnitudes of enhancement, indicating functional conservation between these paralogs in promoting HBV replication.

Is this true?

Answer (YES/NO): NO